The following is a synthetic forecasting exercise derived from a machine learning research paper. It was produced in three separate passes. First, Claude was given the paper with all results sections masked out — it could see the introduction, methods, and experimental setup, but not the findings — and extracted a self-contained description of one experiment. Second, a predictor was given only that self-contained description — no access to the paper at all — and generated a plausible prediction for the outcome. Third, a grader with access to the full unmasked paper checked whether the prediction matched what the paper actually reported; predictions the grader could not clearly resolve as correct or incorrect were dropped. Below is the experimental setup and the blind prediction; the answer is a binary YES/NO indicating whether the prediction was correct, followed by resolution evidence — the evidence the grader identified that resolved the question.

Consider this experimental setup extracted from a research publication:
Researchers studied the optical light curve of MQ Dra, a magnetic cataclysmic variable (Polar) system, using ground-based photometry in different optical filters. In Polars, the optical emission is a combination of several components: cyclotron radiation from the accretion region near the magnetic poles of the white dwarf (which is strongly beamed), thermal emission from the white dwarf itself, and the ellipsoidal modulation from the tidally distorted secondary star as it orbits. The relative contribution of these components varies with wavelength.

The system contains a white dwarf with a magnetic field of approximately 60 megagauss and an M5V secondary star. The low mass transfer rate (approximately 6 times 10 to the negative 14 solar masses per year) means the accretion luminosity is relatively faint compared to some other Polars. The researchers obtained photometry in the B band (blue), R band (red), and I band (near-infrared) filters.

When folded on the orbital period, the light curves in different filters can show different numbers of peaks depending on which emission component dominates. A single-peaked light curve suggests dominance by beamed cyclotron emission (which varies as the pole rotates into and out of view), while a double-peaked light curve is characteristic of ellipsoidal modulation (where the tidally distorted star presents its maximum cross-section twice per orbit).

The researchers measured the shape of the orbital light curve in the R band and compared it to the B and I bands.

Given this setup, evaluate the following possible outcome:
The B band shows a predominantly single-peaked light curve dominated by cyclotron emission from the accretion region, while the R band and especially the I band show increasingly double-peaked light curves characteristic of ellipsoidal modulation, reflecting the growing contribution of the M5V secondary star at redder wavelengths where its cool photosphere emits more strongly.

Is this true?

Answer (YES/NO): NO